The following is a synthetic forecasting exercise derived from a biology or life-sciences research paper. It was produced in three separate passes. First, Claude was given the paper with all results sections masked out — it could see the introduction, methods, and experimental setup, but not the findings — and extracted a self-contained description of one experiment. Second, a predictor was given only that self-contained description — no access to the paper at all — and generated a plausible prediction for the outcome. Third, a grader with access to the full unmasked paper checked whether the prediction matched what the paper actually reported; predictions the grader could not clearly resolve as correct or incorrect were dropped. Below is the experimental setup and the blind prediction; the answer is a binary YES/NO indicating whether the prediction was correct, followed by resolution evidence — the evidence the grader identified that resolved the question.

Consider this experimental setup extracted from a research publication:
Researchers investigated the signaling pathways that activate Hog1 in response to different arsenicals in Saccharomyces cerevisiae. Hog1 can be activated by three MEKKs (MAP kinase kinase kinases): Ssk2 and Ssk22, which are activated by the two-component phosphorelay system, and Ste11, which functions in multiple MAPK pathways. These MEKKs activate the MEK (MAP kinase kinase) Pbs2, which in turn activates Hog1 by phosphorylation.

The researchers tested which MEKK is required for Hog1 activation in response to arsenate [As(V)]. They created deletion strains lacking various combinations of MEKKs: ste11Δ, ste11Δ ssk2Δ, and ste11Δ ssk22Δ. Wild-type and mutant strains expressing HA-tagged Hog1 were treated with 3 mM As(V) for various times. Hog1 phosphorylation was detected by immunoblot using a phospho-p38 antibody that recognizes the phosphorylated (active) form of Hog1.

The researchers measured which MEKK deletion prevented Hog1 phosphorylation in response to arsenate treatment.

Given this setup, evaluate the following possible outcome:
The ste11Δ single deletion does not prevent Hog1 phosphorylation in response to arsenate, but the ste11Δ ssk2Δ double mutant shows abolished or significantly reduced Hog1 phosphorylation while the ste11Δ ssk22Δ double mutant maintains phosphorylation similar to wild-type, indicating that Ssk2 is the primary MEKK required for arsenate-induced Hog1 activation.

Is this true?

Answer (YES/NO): YES